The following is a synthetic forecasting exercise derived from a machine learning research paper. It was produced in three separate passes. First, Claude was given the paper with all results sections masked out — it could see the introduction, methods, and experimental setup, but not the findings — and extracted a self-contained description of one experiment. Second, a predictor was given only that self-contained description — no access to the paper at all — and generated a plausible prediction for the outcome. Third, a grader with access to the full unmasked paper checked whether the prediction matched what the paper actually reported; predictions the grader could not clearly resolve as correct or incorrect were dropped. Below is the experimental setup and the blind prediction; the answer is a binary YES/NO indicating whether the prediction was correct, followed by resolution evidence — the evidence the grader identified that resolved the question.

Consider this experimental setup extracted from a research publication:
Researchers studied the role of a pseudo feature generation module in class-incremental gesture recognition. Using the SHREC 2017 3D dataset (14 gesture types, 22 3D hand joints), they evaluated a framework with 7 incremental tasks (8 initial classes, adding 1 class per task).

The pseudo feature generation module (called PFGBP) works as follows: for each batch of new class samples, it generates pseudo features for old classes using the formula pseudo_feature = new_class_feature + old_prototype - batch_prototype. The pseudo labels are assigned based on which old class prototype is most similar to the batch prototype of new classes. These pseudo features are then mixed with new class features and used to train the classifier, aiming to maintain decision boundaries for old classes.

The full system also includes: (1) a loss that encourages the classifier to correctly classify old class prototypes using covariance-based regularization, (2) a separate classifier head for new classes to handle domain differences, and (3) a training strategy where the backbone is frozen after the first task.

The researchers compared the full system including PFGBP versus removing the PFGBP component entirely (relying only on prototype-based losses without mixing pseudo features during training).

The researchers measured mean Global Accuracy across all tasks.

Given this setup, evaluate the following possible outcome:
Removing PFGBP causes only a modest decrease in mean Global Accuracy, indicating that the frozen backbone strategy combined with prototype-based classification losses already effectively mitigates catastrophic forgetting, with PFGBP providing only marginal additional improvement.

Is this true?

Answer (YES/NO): YES